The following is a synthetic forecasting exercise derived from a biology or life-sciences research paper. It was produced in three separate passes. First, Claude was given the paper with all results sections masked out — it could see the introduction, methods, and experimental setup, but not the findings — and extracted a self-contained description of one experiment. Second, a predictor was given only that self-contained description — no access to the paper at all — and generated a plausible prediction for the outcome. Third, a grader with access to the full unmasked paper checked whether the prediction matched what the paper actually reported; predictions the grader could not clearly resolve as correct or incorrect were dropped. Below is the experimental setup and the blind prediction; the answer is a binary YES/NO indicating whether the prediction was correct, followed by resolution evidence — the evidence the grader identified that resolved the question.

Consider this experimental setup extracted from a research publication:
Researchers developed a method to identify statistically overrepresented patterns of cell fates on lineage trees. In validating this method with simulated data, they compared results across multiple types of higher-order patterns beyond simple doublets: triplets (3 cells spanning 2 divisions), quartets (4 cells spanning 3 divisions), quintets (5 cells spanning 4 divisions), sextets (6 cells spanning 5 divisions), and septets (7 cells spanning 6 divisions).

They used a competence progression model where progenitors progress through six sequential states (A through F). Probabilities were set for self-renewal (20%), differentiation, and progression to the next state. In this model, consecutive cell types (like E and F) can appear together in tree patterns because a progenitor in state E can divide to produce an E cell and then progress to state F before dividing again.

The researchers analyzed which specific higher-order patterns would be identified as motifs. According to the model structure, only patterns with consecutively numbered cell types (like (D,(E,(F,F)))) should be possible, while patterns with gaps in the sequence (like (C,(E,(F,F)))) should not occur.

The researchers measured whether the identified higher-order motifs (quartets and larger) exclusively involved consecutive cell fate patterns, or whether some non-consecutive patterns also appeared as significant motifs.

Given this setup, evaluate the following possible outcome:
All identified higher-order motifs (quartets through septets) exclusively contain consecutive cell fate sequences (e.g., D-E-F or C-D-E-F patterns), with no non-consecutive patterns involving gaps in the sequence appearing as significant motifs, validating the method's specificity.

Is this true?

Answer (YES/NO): YES